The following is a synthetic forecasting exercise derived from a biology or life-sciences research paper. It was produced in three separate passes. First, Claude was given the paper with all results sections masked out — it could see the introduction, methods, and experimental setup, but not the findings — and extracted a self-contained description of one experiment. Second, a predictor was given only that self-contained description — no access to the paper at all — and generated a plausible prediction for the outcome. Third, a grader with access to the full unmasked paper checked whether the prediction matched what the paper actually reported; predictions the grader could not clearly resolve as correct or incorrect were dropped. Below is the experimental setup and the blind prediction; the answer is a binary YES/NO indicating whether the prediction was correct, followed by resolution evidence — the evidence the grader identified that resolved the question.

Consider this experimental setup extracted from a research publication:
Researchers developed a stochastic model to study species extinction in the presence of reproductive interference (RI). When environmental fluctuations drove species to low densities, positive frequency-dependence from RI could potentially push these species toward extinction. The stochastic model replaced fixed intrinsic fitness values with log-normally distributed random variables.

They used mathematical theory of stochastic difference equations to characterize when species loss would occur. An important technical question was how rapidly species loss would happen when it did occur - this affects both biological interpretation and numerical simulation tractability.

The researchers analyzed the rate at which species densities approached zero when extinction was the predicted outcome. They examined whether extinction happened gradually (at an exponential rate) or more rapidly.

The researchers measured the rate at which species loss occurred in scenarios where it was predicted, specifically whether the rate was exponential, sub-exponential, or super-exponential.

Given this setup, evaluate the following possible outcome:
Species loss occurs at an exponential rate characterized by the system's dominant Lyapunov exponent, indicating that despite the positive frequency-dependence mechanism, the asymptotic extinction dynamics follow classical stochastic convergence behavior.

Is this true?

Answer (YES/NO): NO